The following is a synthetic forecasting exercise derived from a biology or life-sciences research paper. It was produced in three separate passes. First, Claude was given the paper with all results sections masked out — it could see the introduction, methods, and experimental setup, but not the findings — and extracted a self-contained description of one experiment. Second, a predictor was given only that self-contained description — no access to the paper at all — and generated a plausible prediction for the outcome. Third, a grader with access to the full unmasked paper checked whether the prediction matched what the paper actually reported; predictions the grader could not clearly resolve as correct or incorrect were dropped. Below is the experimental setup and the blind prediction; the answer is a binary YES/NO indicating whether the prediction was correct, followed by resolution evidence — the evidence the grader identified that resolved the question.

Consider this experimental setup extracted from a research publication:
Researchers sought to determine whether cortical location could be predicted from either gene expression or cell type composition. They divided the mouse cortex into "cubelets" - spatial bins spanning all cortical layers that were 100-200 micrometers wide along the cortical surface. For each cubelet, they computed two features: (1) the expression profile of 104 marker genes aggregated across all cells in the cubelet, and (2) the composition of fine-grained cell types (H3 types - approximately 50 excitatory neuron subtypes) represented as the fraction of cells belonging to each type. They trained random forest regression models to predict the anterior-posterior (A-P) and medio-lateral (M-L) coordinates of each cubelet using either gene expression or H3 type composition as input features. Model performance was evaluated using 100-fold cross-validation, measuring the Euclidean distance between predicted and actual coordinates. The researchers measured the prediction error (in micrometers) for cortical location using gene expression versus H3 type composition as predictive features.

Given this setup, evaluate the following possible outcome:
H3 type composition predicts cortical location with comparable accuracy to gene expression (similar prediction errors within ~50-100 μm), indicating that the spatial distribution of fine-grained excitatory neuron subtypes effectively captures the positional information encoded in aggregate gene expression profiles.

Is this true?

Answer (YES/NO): YES